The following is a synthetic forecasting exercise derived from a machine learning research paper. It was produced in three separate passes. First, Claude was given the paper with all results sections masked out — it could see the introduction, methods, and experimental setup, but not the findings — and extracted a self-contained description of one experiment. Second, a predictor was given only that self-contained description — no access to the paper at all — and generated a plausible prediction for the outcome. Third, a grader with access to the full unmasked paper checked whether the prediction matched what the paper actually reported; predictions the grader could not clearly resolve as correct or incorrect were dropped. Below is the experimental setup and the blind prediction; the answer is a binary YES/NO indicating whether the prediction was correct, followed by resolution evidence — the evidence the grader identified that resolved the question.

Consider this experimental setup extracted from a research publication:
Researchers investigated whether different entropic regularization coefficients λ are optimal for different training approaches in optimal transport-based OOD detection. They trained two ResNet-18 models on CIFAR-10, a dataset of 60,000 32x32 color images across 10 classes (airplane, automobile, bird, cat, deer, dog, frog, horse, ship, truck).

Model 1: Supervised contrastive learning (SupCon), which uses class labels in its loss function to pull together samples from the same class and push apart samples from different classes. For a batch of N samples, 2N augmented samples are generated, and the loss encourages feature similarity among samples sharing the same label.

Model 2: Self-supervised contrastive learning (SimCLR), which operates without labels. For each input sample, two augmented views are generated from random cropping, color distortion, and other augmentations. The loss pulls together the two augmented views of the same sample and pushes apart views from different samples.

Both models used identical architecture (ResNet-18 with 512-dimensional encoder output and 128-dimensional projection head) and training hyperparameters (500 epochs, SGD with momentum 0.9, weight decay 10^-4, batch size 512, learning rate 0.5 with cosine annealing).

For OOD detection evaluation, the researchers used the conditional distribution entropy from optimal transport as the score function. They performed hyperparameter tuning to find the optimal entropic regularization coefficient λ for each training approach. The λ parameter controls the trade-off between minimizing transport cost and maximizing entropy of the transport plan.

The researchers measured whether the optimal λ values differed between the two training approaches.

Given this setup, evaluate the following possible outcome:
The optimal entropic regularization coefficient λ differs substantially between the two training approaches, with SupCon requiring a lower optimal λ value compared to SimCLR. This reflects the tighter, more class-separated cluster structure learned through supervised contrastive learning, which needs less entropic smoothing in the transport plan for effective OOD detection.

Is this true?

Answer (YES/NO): YES